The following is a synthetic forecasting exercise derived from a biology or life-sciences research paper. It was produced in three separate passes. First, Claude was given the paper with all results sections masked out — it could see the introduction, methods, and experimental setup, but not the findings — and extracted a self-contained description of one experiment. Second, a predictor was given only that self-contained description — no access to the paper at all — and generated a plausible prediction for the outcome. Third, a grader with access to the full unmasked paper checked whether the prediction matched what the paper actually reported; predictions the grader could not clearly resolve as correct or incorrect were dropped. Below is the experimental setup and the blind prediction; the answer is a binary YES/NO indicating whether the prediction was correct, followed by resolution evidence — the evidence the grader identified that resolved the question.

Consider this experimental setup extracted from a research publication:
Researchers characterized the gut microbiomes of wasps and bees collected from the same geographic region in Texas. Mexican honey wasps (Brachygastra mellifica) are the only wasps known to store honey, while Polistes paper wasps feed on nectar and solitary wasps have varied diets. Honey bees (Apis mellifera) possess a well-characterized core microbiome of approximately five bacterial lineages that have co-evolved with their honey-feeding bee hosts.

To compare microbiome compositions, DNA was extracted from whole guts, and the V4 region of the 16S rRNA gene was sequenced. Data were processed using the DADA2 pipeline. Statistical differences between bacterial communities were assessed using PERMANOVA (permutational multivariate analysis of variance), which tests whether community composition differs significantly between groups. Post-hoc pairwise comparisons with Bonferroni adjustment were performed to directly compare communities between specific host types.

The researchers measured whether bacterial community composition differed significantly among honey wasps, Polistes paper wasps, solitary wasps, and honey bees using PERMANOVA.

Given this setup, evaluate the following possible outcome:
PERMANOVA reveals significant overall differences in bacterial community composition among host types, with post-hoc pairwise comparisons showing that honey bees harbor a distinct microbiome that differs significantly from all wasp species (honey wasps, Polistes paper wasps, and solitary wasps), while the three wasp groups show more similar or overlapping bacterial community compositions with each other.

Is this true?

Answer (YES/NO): NO